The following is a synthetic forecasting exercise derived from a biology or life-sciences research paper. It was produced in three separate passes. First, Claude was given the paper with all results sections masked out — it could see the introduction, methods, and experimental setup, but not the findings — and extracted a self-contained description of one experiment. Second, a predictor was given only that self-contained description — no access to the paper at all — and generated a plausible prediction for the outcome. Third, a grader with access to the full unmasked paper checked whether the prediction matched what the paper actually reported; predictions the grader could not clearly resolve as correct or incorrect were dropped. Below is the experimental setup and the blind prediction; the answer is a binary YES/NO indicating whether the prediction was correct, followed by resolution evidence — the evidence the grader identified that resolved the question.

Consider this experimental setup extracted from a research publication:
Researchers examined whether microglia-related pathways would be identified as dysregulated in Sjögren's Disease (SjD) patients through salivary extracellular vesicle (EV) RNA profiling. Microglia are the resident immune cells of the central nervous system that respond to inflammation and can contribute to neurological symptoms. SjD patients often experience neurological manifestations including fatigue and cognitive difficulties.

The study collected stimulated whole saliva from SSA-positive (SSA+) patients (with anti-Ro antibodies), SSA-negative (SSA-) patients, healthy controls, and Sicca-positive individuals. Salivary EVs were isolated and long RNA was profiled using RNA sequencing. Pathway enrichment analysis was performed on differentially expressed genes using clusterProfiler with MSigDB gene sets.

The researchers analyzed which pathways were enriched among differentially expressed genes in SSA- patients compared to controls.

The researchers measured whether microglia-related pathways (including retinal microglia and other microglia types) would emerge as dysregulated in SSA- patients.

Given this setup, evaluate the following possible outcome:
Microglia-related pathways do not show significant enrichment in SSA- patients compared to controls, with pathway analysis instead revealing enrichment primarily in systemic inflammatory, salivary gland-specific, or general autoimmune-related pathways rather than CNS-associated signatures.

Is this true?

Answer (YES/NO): NO